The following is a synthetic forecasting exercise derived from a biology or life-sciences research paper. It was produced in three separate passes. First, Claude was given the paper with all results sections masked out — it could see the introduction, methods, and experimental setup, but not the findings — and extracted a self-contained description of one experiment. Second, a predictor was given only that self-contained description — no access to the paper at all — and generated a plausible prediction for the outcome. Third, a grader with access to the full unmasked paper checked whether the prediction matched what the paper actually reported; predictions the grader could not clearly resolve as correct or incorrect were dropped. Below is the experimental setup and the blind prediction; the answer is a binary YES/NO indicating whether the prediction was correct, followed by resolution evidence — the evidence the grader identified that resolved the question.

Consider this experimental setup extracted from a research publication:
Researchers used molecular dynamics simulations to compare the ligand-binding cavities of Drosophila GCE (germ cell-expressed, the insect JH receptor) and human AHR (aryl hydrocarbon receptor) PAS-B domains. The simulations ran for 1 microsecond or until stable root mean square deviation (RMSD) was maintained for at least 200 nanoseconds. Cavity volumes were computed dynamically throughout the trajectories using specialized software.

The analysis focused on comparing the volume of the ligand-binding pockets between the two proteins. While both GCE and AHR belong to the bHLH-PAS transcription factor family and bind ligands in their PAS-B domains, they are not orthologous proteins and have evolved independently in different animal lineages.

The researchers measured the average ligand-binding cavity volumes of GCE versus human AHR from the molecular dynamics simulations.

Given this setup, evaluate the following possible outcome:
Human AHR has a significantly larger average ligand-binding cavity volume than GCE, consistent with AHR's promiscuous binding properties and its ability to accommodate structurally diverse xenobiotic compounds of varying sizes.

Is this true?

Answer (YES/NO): NO